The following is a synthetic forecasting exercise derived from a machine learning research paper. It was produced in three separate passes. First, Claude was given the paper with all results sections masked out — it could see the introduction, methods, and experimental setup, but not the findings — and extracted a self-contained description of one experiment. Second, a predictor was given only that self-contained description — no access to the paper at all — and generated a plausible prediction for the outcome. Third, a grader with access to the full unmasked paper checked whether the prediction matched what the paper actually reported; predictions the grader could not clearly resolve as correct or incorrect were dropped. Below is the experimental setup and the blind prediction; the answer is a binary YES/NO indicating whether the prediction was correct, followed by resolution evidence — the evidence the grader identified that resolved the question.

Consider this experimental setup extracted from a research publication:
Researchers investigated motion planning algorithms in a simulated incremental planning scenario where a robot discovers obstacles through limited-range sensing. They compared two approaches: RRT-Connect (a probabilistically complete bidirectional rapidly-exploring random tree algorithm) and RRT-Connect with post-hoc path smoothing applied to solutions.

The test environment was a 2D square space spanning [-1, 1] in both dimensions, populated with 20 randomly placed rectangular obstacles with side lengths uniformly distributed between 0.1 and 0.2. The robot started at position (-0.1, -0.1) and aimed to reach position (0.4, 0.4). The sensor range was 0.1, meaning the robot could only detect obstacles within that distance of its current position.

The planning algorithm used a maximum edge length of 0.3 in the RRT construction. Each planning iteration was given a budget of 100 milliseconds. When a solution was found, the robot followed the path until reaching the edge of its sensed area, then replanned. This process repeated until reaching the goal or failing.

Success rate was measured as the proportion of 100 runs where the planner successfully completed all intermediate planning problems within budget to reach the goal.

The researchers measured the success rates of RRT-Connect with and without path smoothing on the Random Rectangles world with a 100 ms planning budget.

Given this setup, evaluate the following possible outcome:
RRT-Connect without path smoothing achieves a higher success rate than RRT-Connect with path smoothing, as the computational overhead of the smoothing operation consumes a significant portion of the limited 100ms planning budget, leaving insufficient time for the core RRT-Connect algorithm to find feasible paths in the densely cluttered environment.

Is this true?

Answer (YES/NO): NO